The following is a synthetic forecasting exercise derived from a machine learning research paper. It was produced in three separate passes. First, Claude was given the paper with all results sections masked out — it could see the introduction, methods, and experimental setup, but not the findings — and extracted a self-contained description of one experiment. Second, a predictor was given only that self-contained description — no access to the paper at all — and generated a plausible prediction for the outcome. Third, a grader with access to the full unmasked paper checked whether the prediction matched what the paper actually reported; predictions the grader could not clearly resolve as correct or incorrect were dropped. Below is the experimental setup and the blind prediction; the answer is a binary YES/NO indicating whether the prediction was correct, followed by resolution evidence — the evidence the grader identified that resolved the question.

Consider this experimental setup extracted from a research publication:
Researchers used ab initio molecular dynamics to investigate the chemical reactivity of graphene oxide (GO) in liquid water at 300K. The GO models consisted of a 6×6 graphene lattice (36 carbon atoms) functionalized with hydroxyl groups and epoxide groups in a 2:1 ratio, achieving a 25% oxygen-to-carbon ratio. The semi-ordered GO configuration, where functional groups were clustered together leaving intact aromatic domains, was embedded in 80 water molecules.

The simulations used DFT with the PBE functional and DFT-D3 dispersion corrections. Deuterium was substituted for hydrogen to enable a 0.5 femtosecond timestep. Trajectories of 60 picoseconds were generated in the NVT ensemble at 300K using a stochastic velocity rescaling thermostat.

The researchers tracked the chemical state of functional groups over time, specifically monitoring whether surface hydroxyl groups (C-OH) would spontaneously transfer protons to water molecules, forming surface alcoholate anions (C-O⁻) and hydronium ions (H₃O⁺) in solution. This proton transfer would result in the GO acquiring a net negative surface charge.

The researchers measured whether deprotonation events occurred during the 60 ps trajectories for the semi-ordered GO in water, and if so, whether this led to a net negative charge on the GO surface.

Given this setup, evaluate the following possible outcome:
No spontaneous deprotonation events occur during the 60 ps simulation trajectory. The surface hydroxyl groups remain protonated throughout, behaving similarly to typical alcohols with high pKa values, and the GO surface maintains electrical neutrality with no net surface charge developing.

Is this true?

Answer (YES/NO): NO